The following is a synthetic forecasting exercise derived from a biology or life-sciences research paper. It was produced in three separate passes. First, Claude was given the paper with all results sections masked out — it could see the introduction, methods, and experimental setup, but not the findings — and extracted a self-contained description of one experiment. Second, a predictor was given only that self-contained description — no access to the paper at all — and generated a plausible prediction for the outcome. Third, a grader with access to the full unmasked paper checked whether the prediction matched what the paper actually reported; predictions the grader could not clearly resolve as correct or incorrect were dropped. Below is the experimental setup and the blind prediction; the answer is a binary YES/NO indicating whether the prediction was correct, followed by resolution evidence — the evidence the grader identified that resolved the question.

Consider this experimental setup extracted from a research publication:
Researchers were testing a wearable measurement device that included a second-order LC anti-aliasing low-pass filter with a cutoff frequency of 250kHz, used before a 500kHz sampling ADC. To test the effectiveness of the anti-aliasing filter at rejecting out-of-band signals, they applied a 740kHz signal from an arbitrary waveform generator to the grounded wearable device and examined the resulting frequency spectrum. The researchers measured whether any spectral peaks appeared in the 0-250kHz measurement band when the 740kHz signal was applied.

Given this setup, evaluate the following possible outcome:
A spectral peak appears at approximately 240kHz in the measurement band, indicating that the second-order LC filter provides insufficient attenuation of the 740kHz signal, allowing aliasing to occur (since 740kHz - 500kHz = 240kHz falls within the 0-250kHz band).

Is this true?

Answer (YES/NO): YES